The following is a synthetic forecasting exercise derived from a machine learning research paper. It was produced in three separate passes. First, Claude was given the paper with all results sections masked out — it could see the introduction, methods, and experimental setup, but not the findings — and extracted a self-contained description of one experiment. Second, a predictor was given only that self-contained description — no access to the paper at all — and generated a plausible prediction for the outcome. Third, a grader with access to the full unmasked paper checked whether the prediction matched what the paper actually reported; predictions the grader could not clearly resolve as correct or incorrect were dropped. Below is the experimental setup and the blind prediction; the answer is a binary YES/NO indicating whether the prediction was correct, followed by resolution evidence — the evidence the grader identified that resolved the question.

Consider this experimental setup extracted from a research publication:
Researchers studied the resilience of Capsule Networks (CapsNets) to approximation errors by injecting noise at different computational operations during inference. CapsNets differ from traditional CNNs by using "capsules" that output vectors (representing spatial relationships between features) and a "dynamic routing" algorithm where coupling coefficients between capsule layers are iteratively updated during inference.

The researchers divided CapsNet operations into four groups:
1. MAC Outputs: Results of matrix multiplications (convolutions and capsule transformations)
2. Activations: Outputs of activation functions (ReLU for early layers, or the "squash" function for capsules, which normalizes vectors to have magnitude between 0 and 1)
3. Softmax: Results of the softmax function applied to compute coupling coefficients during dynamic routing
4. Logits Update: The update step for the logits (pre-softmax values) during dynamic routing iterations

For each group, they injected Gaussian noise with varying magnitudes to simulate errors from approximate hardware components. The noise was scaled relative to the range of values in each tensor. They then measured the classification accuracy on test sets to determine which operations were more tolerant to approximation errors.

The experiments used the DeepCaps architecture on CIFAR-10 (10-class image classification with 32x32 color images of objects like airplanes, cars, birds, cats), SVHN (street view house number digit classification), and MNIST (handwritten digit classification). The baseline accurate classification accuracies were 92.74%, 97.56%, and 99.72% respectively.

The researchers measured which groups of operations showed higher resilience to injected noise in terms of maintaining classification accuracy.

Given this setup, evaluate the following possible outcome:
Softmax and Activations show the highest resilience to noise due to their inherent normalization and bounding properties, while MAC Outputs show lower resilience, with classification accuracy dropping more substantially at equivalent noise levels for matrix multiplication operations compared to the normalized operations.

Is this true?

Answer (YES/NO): NO